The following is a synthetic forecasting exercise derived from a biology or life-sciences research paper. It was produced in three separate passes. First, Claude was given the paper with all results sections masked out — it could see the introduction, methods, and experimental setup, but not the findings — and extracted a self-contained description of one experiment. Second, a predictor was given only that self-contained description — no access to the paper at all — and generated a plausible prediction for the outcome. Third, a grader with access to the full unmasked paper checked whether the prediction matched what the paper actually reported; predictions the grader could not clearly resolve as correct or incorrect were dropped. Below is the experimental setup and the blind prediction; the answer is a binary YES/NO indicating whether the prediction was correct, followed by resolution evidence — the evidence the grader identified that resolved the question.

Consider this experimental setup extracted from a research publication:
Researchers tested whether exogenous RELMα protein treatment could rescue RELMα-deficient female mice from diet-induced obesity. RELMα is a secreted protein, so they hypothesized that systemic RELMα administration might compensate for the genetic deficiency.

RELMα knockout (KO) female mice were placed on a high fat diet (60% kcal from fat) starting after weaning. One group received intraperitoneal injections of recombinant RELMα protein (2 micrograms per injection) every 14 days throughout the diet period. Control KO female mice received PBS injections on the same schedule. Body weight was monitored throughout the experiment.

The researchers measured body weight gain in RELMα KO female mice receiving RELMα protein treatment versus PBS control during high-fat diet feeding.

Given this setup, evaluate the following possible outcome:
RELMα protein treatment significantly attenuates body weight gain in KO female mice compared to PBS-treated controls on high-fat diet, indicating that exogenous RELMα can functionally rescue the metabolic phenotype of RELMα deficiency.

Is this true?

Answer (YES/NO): YES